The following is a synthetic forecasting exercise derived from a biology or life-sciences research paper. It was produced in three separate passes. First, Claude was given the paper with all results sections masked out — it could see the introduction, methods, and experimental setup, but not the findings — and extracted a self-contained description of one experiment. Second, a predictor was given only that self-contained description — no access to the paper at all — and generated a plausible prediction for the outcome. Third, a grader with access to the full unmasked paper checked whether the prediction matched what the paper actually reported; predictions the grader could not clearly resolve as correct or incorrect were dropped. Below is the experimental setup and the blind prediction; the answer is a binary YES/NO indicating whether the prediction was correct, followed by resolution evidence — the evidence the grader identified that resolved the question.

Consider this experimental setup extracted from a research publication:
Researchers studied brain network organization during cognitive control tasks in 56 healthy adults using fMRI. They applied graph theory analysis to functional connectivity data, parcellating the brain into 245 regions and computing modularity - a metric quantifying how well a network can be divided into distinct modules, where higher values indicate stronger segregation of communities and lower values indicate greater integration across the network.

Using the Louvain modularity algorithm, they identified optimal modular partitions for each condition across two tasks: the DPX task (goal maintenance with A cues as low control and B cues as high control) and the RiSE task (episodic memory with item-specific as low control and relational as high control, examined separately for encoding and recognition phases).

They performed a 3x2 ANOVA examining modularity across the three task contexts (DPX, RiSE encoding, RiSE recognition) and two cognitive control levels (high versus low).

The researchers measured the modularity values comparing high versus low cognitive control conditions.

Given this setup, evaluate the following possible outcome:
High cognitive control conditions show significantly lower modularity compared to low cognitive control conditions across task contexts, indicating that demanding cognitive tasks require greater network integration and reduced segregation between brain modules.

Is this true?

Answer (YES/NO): YES